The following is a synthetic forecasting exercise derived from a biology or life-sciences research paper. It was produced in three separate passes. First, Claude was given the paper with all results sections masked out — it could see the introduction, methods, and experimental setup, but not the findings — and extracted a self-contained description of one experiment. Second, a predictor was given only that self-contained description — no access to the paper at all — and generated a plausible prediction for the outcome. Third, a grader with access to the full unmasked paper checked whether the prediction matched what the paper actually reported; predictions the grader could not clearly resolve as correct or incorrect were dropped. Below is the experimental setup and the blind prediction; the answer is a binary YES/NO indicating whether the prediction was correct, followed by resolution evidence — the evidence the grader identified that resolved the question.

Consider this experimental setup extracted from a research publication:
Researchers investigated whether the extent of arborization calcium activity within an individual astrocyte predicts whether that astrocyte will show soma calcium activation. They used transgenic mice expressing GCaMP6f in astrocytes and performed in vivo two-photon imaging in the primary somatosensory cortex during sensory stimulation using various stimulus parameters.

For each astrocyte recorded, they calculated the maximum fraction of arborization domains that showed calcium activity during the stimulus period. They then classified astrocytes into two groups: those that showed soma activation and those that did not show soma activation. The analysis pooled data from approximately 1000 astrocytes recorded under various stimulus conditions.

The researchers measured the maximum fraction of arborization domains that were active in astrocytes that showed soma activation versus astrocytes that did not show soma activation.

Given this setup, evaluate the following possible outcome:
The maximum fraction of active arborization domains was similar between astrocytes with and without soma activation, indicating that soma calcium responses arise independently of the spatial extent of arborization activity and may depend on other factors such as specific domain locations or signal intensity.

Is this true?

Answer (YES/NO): NO